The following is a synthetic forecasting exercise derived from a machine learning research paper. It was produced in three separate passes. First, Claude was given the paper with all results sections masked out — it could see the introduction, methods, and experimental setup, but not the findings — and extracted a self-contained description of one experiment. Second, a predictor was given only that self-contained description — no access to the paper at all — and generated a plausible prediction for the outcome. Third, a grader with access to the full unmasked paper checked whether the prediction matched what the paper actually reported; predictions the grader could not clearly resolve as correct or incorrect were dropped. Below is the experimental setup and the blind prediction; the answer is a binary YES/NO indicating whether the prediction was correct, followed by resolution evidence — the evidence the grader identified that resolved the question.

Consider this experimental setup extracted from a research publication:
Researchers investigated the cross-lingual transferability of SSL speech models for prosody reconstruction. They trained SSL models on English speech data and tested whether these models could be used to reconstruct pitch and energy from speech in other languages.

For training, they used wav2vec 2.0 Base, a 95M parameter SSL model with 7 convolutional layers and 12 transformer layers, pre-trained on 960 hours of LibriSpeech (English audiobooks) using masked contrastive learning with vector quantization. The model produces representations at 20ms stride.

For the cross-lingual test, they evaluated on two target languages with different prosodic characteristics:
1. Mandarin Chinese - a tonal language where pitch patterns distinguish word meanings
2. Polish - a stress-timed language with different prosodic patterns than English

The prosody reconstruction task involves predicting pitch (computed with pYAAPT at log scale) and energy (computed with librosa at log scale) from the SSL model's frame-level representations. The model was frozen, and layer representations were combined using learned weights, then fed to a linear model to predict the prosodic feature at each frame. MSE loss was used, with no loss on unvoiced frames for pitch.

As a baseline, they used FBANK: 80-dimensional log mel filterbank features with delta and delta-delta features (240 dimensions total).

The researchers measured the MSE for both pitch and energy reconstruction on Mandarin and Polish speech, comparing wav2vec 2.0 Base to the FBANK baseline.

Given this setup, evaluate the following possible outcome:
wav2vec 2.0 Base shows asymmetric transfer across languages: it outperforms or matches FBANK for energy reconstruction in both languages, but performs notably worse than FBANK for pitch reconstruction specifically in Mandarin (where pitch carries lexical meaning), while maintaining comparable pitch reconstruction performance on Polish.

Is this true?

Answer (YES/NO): NO